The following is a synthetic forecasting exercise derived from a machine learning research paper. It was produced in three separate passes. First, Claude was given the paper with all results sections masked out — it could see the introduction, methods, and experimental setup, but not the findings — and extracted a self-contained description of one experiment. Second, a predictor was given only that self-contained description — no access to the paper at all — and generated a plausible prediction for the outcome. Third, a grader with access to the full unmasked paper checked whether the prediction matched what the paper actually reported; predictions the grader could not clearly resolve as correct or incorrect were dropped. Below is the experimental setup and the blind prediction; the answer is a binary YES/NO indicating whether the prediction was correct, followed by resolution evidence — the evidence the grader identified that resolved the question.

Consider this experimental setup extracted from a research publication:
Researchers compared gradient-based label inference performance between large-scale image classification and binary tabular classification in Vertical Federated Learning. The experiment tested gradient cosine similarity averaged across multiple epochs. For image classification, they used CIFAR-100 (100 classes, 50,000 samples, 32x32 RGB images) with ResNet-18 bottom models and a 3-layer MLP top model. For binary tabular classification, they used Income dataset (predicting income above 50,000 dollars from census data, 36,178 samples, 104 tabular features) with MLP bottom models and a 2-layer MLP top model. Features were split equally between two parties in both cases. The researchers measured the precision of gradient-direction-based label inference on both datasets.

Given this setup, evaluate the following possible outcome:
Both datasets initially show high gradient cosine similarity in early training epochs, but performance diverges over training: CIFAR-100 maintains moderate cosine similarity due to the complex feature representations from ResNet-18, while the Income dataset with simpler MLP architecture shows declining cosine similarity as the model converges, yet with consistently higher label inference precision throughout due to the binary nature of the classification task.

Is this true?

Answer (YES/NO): NO